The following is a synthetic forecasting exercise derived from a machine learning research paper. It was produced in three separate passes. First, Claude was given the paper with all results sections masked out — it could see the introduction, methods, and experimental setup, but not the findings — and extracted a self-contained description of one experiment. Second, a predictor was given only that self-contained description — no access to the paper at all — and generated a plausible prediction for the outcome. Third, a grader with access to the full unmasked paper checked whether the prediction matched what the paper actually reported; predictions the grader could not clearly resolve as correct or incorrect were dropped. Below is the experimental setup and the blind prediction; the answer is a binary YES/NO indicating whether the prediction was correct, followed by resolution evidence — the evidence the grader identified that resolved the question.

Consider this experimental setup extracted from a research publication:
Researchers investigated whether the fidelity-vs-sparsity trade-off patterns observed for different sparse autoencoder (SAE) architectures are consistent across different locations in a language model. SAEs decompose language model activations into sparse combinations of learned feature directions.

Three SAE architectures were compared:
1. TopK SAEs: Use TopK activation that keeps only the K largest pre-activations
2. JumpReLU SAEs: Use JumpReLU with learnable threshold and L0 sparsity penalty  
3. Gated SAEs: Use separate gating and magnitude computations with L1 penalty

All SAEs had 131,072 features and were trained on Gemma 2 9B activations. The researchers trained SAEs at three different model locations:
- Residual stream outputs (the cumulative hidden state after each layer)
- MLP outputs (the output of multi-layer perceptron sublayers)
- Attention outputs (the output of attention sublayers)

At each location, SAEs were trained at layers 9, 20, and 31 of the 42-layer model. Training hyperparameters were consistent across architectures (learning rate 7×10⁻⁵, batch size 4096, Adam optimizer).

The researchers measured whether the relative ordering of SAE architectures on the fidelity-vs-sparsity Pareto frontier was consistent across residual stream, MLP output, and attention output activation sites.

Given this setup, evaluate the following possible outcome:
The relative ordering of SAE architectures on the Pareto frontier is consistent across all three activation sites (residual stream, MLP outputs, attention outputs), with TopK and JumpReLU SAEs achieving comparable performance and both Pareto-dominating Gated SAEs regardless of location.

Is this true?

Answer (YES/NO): YES